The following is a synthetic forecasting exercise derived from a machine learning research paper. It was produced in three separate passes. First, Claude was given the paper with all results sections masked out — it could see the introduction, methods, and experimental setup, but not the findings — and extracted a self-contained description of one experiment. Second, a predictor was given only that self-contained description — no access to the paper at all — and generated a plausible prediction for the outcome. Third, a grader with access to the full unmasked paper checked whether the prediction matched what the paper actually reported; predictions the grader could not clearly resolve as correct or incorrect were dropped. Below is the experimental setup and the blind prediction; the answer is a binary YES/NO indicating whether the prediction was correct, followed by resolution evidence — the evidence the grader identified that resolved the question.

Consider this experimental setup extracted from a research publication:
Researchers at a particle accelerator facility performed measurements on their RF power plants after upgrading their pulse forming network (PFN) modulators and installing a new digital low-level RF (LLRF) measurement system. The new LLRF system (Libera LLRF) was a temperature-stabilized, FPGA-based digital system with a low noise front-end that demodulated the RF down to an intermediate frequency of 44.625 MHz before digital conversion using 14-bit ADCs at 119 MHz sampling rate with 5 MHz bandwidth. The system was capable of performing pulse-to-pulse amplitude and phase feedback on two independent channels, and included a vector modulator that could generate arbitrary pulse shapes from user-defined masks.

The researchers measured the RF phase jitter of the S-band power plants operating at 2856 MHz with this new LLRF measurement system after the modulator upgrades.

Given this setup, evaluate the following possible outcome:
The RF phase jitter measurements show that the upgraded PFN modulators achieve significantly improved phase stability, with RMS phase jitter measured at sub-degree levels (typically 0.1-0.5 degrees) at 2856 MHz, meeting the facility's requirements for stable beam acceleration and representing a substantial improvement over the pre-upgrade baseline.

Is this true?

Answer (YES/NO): NO